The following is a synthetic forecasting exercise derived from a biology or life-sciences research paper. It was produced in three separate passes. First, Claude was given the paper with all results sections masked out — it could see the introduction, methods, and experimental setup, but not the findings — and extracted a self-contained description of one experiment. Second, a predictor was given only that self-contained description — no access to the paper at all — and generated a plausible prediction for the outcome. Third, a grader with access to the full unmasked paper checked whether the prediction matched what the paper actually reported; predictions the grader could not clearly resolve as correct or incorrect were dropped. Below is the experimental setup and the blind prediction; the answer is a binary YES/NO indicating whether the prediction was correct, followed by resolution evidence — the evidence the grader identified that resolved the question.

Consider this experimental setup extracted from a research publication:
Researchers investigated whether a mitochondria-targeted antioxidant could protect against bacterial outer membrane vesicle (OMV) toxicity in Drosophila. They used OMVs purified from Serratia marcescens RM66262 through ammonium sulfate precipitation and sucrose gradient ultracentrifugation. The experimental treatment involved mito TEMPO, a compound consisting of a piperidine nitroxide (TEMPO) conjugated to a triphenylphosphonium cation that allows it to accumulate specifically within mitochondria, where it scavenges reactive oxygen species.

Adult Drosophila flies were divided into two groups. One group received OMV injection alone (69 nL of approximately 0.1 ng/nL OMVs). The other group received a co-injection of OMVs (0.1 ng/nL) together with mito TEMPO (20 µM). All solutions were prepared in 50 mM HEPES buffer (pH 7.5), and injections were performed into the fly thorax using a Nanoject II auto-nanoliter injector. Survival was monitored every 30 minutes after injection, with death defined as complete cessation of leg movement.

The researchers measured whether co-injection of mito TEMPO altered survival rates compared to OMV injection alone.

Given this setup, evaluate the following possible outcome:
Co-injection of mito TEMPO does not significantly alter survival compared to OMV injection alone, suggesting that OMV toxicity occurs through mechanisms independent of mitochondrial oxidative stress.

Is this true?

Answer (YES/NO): NO